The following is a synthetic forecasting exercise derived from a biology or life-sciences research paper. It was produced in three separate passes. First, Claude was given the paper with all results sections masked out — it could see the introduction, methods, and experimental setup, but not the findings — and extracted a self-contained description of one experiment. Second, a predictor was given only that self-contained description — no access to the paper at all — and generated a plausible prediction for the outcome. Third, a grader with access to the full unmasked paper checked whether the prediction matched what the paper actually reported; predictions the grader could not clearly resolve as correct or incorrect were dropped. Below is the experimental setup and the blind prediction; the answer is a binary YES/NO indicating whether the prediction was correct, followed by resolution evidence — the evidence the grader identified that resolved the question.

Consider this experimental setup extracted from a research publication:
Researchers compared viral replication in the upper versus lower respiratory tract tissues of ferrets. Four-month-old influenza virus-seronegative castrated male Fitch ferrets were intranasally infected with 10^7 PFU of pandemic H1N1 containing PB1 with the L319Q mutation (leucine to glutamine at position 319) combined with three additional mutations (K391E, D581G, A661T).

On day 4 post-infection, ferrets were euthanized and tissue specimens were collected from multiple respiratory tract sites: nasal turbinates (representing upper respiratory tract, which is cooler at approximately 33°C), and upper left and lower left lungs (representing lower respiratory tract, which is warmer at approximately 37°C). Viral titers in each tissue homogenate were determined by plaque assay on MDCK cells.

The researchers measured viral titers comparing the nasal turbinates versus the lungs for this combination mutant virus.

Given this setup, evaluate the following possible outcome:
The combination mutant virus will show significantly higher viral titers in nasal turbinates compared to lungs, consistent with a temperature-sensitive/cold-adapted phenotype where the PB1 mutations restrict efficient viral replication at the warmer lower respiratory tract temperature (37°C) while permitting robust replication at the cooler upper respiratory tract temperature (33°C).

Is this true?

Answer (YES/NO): YES